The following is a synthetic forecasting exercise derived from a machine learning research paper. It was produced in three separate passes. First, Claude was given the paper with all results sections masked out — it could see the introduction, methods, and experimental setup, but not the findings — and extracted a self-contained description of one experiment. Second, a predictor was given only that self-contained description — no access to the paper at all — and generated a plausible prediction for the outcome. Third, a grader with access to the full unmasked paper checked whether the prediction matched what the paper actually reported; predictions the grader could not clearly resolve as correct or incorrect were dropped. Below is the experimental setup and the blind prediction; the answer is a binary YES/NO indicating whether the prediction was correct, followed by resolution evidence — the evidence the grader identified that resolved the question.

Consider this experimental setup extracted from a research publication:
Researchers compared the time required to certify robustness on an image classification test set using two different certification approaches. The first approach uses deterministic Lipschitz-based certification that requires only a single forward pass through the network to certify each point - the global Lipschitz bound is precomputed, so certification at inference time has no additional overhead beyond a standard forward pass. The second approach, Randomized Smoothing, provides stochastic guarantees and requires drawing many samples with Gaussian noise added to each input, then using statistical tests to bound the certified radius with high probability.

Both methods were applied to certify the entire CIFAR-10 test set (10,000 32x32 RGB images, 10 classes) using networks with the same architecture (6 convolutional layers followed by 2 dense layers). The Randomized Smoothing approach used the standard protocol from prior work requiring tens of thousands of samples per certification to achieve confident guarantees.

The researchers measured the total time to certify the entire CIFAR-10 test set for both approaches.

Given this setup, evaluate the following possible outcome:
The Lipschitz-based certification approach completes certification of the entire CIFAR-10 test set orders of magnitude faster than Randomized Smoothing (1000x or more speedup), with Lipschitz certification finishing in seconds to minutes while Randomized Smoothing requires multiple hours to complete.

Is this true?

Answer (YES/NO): YES